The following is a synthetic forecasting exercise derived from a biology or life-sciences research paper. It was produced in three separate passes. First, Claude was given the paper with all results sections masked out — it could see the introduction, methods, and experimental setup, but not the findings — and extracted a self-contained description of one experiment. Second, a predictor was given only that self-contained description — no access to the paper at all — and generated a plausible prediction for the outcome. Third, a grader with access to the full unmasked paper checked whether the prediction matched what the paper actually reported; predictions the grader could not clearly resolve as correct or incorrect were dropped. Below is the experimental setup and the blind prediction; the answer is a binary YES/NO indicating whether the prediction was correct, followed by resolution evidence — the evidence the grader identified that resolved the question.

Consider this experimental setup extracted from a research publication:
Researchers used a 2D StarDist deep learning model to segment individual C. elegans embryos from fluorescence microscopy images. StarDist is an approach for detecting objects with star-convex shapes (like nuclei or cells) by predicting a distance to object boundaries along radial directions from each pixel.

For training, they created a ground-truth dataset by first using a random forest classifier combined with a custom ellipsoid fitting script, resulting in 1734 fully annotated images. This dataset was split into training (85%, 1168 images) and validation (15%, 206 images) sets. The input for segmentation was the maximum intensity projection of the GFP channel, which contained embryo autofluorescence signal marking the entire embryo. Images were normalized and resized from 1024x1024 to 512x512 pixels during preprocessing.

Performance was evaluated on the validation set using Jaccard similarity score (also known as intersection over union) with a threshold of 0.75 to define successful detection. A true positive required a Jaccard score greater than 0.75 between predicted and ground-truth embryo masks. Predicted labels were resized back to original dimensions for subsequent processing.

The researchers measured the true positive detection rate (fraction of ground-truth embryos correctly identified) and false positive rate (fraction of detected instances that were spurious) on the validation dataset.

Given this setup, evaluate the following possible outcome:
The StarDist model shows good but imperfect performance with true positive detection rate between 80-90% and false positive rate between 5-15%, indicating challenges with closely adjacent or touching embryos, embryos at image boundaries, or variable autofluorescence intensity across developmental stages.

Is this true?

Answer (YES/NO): NO